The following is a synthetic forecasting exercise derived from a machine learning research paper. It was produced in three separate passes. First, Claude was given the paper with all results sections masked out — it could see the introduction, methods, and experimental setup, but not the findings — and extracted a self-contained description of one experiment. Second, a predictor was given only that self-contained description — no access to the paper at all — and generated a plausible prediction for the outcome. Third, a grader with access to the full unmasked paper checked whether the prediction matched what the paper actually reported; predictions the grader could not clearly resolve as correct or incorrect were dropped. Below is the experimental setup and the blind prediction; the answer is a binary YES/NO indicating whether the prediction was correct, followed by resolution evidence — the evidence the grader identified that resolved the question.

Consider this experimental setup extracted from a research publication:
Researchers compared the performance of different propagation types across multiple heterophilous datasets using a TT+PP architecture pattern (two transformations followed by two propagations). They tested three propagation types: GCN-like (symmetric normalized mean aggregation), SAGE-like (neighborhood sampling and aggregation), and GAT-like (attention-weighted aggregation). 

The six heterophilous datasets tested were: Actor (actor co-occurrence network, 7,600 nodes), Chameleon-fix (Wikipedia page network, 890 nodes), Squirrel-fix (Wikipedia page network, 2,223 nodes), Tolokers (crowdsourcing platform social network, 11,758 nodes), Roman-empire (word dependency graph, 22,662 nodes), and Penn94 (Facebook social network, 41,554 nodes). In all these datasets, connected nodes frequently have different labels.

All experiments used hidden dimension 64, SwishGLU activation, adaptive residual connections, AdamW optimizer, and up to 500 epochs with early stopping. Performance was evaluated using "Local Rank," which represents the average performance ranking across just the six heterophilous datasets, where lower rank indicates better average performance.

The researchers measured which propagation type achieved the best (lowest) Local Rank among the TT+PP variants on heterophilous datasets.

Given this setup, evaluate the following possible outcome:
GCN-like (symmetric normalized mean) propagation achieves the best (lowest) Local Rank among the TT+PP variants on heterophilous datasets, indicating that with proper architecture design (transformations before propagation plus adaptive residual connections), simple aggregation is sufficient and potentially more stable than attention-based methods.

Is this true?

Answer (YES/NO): NO